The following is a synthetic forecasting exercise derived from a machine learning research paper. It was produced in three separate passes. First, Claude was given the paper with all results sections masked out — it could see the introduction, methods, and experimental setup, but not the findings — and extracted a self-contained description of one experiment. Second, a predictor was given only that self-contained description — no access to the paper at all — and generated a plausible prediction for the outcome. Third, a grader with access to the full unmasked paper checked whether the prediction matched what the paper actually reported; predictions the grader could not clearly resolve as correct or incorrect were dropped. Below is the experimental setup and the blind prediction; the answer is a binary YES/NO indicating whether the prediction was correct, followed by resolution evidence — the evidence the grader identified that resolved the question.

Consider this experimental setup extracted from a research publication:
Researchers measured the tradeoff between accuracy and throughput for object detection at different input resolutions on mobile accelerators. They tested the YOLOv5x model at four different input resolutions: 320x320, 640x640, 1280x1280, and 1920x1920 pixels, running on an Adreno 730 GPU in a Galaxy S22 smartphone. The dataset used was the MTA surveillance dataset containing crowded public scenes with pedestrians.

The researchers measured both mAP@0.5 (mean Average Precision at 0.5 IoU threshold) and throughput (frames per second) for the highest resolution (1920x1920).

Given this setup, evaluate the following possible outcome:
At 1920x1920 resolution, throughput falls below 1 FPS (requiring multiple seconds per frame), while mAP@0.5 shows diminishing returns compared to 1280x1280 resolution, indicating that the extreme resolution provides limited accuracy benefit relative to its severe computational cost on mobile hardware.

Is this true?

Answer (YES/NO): NO